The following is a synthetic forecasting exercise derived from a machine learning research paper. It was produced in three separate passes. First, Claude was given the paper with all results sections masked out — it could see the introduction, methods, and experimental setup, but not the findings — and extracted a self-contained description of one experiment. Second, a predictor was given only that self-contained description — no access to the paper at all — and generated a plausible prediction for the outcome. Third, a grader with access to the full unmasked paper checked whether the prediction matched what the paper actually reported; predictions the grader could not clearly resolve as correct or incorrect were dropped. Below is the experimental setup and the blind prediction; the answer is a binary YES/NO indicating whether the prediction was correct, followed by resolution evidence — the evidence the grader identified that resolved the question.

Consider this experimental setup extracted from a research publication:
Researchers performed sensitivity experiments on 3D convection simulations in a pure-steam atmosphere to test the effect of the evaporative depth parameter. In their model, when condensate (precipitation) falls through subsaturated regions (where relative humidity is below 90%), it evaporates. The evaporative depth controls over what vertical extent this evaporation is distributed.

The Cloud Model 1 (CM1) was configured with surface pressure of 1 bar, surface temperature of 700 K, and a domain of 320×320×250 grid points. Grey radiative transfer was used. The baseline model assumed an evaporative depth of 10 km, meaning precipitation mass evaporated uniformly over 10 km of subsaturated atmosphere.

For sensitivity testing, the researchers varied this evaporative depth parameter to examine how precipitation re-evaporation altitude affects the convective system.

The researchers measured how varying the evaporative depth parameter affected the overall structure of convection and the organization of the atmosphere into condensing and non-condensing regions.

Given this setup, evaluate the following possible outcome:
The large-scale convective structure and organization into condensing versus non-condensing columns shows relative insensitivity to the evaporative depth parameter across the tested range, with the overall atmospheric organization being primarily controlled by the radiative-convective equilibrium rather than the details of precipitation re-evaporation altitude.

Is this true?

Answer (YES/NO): YES